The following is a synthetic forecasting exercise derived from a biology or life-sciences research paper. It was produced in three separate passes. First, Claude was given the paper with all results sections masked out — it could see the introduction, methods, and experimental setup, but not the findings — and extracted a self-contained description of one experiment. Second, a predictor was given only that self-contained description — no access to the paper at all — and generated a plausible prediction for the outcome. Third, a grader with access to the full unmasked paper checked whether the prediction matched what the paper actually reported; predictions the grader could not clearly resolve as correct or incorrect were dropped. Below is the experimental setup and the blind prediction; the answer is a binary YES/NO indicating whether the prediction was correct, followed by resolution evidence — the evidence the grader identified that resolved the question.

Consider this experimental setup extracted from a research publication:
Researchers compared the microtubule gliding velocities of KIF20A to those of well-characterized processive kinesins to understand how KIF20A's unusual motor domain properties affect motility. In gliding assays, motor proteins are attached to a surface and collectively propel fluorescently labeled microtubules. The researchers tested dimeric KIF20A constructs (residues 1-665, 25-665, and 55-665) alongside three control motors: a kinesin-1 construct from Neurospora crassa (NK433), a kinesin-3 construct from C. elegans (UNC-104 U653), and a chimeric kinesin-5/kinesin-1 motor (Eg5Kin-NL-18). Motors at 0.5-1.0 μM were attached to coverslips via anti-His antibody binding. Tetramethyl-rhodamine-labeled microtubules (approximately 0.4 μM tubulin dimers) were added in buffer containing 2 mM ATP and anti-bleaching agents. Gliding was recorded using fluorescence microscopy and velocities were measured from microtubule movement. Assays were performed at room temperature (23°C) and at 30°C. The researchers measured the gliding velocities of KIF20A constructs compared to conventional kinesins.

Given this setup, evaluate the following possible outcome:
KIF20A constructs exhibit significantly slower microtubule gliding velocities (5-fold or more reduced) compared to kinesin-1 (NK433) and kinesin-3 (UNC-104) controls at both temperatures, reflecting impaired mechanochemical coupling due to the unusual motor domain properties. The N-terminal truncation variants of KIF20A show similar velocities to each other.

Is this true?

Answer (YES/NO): NO